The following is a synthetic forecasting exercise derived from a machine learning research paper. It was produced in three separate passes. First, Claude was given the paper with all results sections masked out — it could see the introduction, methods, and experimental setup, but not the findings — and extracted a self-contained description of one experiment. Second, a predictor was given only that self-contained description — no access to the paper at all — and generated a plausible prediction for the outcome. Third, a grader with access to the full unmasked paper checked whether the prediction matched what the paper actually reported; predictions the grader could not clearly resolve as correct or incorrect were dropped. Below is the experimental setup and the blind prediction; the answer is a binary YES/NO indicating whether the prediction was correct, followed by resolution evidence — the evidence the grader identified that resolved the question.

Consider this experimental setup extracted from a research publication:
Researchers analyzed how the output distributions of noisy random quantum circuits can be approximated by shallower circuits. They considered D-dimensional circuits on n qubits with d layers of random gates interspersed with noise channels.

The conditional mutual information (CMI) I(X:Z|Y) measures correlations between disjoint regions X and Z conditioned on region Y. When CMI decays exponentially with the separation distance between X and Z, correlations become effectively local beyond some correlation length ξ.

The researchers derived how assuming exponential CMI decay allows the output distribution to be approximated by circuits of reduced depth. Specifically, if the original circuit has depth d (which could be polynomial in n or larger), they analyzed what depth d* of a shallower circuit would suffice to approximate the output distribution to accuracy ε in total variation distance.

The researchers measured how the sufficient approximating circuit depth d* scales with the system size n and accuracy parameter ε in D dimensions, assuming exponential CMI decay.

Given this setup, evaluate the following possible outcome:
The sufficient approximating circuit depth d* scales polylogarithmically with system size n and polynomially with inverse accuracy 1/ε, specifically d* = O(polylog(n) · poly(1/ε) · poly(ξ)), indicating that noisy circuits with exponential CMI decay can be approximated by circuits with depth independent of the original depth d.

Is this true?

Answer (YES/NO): NO